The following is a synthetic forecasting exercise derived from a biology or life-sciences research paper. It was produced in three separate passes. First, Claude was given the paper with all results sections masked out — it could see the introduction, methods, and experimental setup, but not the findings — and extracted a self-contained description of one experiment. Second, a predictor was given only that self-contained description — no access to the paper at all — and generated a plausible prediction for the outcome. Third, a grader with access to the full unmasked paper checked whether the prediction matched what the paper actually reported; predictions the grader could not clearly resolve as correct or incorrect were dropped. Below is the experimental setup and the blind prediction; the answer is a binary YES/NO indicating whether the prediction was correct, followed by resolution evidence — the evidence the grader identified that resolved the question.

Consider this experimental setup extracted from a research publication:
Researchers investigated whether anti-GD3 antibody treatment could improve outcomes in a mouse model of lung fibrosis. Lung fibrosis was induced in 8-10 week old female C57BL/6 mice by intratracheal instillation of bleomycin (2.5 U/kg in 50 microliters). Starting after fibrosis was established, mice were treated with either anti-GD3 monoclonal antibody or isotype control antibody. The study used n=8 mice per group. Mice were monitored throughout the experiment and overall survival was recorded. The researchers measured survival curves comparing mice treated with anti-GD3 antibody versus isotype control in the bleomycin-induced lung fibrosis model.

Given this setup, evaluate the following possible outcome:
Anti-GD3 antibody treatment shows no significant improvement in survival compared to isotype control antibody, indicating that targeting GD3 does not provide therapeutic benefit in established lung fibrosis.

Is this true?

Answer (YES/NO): NO